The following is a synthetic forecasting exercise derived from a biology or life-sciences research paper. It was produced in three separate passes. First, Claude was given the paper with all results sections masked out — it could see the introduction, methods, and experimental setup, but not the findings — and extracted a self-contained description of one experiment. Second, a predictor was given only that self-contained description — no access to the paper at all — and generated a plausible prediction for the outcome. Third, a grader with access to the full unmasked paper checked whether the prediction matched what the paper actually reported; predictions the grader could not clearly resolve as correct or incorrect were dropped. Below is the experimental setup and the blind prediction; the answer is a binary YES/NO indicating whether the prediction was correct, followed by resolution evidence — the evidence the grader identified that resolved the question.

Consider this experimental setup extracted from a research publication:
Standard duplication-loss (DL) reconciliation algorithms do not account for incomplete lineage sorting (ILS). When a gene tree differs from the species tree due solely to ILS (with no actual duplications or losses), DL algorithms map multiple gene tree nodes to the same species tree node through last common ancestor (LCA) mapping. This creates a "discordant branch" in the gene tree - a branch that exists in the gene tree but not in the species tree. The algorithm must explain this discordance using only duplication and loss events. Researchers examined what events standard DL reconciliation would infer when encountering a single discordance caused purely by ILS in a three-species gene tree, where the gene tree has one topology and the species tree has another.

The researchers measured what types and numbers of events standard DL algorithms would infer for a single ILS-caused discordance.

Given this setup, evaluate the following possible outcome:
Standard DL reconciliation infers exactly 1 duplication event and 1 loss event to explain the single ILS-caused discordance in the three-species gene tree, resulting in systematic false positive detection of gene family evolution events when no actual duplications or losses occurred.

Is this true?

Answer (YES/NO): NO